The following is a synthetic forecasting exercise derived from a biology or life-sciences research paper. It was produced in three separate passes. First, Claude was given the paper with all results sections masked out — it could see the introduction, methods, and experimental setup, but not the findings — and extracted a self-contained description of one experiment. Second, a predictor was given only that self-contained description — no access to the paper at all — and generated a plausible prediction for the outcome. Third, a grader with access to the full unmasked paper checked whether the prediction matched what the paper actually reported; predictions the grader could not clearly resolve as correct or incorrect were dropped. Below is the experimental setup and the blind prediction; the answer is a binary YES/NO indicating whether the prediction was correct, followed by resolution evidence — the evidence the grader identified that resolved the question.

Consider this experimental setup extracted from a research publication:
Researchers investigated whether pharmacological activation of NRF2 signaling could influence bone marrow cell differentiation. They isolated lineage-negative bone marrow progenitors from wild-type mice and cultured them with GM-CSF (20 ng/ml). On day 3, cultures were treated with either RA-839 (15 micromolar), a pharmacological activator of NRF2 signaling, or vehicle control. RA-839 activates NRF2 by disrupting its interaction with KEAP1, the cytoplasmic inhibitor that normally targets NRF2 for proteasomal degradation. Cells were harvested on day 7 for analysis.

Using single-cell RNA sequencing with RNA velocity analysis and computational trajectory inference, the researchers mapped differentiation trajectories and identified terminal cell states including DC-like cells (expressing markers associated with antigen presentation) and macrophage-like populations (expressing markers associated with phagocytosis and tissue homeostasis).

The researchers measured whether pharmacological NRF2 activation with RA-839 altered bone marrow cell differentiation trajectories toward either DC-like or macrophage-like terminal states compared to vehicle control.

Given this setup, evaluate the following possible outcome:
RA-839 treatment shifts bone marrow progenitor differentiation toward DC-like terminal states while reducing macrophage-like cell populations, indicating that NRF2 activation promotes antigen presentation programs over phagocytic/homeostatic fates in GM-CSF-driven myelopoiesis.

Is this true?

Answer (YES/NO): NO